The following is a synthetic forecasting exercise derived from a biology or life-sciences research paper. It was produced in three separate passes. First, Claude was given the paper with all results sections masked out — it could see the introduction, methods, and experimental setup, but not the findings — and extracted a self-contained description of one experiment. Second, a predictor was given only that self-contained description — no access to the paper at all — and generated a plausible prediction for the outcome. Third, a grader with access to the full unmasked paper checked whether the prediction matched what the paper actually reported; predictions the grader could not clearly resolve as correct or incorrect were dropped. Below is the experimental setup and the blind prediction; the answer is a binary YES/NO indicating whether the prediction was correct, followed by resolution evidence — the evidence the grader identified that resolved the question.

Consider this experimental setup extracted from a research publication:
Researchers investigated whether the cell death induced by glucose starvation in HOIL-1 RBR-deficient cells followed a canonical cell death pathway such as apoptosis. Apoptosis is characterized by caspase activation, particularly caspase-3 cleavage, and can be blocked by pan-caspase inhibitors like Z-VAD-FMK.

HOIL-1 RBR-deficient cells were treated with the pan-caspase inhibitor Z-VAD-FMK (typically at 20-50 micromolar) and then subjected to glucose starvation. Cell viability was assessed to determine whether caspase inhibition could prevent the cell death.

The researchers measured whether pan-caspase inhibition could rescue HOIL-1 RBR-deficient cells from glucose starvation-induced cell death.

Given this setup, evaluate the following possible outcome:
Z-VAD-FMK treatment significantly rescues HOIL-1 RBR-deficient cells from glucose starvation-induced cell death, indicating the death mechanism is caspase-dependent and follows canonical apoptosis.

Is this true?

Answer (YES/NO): NO